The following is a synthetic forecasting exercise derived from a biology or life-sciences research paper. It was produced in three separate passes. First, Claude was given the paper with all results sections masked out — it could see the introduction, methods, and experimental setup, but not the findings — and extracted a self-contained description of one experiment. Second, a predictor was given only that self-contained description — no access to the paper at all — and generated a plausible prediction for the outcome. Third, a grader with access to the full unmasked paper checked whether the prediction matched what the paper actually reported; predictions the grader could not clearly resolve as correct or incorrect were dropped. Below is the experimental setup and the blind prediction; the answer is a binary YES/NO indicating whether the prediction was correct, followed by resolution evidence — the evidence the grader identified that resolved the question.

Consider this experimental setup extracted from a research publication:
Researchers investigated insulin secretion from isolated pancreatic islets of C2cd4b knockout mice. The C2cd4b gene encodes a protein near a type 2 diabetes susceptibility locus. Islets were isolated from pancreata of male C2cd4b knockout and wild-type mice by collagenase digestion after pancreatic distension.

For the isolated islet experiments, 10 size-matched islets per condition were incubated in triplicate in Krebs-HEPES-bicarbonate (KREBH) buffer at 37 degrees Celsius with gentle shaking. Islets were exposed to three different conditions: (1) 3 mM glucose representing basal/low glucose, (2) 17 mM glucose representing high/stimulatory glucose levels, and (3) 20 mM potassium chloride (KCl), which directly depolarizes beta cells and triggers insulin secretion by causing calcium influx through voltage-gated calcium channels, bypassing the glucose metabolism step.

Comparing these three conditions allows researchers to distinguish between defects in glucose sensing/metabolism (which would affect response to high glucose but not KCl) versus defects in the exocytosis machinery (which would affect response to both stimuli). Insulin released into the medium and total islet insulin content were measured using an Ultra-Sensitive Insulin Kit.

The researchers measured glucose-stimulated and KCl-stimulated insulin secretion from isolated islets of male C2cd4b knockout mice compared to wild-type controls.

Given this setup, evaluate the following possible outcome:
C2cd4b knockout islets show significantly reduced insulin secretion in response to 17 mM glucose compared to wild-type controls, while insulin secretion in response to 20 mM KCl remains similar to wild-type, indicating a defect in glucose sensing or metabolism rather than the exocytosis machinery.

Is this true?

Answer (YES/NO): NO